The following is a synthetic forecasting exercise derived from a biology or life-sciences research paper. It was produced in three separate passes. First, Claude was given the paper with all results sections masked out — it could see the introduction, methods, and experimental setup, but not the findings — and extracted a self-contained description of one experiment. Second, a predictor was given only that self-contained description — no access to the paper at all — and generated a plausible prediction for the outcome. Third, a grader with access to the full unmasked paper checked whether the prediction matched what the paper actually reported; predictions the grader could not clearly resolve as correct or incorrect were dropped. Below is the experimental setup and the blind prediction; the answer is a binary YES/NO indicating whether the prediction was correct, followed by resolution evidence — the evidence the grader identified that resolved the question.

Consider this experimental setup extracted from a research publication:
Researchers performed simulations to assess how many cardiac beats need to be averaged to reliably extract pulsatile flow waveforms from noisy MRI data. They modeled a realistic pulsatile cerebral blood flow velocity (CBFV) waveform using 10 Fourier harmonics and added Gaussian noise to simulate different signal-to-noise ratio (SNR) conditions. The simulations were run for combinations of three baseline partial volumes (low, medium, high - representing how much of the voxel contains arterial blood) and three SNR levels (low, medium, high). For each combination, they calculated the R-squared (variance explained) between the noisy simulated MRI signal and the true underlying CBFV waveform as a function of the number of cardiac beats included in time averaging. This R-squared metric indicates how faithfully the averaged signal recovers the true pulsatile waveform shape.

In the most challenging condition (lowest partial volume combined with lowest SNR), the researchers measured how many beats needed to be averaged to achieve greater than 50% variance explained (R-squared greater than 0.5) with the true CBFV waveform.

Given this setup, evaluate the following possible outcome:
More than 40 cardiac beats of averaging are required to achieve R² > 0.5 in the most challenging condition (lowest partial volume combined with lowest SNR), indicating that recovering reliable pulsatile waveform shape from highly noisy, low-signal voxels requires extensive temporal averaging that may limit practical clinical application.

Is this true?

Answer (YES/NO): YES